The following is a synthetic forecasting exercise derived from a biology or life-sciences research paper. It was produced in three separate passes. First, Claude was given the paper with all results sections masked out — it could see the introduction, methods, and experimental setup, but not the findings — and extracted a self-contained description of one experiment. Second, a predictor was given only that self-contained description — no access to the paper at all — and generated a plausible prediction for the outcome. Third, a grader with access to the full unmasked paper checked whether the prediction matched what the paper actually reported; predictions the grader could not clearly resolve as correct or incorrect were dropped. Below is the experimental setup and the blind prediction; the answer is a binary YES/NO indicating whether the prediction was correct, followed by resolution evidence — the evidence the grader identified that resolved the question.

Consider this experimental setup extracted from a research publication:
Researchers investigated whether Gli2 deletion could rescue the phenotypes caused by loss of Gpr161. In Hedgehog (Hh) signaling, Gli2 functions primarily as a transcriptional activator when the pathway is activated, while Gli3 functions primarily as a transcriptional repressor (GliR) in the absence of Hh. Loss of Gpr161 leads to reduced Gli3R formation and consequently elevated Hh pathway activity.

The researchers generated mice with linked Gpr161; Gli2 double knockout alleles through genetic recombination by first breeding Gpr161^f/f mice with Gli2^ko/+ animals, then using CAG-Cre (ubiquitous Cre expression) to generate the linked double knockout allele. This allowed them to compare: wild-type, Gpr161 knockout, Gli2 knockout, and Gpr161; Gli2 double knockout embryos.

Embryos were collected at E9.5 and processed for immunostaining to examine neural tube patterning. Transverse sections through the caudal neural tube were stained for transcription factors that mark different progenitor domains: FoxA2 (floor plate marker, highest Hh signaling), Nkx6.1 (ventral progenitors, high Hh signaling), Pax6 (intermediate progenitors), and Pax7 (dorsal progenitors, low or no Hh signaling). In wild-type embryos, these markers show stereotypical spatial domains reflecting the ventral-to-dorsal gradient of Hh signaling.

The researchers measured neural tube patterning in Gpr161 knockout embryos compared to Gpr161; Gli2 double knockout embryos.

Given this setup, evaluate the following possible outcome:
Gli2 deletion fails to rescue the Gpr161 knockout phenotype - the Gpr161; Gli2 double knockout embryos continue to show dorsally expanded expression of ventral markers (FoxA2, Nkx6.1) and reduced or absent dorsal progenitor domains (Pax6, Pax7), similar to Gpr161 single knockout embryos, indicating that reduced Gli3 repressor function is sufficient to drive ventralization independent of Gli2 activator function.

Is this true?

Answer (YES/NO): NO